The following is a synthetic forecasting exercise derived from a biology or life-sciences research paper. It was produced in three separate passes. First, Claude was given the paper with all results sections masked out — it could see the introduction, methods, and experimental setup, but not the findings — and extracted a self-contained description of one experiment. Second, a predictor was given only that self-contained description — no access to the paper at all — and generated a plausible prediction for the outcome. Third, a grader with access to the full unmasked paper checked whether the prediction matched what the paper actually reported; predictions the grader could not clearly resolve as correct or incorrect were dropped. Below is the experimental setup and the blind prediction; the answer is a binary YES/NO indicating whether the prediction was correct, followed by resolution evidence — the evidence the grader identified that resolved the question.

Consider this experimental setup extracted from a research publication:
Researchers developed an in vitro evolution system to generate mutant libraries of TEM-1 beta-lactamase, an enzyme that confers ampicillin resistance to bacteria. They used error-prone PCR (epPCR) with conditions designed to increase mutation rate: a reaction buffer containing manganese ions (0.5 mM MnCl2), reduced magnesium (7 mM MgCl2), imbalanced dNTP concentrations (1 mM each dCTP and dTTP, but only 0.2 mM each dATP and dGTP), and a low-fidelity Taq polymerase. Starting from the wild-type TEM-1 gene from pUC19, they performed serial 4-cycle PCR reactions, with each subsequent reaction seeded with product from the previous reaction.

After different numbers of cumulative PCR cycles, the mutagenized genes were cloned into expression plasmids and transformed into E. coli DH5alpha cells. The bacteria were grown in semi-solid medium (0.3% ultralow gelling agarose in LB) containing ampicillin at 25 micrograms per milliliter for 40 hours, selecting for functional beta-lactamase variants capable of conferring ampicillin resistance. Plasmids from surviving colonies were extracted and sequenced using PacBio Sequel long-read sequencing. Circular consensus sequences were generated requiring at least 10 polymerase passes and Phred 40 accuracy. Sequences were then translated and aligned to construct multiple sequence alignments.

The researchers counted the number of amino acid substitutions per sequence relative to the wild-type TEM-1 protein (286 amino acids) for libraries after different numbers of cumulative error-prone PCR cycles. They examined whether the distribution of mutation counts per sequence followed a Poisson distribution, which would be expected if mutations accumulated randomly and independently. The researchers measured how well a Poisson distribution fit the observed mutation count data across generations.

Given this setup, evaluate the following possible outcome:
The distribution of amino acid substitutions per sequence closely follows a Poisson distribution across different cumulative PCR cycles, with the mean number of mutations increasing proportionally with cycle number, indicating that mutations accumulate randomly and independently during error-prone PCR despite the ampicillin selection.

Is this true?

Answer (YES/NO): YES